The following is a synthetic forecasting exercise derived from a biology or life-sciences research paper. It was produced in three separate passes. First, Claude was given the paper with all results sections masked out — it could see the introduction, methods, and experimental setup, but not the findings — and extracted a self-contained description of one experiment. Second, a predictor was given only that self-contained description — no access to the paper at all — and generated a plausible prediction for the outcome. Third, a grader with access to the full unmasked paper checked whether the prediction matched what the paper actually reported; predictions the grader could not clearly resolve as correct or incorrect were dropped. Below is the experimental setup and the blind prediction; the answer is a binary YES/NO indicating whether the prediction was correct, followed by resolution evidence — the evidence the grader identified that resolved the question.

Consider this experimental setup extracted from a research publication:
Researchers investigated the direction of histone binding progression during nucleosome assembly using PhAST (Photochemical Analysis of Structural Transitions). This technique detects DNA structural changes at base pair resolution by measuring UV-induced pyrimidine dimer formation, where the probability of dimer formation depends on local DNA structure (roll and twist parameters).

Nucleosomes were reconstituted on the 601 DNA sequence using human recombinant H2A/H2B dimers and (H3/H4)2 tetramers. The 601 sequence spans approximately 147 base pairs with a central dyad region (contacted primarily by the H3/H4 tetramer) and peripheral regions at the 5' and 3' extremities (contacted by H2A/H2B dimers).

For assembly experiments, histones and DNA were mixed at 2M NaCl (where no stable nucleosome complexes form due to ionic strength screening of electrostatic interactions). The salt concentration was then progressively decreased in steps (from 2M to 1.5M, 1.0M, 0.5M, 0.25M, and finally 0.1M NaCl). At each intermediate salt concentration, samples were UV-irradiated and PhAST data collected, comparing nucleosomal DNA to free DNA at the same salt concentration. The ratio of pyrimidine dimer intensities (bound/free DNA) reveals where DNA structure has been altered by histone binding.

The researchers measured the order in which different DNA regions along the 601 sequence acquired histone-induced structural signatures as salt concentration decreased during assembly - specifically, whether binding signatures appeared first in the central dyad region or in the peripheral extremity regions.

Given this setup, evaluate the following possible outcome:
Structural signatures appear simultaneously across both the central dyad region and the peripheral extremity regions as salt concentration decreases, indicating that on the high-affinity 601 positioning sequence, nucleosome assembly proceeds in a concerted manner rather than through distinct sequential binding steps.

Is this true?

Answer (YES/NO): NO